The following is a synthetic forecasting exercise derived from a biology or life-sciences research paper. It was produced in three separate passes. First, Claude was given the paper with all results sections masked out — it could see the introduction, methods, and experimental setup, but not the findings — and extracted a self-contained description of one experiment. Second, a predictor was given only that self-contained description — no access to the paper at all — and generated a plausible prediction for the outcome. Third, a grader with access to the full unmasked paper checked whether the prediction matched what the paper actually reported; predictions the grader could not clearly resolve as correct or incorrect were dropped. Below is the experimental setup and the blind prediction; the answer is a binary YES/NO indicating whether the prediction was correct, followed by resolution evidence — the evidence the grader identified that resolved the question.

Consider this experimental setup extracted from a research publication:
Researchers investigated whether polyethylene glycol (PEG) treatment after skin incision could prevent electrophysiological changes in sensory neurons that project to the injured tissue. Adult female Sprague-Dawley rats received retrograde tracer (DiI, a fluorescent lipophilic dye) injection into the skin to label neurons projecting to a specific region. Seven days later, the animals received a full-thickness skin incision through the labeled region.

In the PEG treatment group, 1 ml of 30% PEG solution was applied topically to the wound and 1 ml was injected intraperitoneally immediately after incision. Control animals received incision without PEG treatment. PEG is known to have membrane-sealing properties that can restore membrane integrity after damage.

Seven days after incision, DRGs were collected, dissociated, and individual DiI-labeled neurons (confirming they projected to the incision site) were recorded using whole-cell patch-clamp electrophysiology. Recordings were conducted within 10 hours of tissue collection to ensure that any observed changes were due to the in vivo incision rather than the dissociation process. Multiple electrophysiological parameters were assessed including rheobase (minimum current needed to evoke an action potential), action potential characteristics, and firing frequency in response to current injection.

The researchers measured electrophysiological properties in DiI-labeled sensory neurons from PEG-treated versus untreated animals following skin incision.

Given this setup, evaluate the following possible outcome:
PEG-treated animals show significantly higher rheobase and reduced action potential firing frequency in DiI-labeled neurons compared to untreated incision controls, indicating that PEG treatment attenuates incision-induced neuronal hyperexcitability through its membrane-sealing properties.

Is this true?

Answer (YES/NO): YES